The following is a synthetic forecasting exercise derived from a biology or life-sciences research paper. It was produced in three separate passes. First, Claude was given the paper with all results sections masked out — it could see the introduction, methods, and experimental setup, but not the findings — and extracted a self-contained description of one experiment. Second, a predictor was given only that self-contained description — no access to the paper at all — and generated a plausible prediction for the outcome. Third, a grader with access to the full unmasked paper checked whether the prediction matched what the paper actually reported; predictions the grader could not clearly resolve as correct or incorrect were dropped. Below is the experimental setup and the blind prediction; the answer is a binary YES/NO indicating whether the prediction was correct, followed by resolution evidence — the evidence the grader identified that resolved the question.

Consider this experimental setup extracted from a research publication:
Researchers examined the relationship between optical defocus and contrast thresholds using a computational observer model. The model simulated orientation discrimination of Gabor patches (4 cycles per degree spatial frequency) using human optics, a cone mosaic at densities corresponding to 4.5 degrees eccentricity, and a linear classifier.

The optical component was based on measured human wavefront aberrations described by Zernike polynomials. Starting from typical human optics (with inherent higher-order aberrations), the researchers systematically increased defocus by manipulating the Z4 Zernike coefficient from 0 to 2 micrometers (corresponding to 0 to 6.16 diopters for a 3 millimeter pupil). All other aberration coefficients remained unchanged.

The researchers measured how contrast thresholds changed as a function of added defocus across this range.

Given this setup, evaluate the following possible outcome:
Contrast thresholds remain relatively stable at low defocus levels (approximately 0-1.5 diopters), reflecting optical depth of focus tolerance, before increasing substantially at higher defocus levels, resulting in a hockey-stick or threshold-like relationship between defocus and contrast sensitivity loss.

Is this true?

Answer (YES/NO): NO